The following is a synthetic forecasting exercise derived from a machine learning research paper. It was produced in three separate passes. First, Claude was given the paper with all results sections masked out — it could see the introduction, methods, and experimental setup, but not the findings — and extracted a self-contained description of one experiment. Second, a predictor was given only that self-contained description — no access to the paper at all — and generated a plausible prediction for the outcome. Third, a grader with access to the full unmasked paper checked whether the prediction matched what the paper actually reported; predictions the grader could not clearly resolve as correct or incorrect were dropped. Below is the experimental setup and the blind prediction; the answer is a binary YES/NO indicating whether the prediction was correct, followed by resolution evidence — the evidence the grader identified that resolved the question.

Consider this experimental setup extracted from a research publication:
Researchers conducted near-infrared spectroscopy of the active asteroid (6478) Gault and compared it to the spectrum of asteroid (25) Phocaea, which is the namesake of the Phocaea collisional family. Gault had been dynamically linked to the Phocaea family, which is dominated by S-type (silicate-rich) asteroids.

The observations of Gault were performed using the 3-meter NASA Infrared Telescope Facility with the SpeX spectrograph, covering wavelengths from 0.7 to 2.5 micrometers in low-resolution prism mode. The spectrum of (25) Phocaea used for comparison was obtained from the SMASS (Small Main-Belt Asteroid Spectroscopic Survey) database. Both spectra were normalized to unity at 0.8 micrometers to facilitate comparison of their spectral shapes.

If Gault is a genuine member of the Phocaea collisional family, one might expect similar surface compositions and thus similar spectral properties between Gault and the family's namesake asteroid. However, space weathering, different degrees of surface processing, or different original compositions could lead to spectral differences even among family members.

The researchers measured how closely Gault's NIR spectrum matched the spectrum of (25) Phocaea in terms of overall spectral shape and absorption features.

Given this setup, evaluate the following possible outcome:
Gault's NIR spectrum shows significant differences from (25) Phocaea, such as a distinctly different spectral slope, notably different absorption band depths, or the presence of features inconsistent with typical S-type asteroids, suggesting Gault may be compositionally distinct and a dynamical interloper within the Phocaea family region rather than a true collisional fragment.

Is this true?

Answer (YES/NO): NO